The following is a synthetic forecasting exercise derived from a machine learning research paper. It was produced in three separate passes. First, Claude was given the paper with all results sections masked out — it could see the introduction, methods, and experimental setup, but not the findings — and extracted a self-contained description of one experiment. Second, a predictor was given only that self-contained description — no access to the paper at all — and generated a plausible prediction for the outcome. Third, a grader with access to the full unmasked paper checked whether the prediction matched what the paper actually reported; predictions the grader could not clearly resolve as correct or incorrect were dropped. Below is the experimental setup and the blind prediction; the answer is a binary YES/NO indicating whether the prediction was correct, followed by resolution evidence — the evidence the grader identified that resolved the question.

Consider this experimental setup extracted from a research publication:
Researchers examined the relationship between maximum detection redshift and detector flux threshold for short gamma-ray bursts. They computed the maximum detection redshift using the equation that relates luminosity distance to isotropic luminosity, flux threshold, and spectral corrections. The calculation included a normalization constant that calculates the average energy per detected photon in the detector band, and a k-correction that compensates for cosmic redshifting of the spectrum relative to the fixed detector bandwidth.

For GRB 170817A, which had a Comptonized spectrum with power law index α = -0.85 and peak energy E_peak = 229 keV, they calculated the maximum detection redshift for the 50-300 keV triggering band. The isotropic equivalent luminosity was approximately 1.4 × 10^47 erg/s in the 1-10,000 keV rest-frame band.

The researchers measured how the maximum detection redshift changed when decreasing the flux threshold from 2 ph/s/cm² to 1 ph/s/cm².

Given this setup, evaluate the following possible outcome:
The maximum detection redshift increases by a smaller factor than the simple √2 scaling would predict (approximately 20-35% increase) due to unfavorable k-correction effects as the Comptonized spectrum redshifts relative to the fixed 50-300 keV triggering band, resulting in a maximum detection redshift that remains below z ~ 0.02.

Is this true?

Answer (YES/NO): NO